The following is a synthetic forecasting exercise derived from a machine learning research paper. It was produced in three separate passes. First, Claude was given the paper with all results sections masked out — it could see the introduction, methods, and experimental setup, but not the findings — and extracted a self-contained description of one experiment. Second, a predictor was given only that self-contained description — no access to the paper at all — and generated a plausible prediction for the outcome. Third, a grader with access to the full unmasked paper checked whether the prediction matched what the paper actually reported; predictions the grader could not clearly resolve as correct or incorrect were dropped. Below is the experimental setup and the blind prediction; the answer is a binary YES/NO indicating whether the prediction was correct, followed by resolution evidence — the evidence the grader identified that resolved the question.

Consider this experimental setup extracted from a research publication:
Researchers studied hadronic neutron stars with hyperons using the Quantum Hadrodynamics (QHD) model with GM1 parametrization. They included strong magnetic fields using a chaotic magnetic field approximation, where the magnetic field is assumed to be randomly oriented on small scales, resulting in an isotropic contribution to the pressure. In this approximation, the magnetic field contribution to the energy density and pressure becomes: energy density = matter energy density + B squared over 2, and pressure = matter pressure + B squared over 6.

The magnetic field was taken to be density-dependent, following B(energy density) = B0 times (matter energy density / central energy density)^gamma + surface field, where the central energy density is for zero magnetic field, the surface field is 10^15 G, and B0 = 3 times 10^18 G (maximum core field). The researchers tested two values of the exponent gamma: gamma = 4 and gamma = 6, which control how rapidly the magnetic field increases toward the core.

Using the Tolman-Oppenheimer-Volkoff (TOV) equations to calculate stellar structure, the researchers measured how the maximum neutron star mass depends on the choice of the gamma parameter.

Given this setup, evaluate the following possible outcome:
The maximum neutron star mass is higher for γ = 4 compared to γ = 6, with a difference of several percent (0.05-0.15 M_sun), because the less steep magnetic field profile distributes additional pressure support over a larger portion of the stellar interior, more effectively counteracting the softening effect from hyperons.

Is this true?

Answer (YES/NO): NO